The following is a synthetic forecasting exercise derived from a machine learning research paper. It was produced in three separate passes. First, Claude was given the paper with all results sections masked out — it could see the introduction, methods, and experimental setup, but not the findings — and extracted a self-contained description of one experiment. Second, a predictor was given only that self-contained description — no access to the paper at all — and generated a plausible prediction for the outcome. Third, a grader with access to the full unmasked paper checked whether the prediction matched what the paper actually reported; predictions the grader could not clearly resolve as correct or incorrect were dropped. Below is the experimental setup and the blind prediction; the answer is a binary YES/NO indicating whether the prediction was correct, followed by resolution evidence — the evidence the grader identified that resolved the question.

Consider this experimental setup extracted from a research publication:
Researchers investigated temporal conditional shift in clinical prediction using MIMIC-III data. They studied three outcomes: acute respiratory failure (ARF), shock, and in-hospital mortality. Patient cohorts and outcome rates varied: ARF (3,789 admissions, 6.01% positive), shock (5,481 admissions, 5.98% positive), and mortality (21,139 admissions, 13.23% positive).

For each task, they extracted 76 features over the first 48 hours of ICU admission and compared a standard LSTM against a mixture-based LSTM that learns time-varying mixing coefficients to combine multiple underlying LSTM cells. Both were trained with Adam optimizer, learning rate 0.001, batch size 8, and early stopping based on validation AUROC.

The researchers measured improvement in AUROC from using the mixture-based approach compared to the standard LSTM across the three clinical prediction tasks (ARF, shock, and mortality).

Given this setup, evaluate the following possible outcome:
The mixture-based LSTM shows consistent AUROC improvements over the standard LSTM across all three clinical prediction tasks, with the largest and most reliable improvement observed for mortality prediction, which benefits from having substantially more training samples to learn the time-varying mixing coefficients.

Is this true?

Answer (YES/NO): NO